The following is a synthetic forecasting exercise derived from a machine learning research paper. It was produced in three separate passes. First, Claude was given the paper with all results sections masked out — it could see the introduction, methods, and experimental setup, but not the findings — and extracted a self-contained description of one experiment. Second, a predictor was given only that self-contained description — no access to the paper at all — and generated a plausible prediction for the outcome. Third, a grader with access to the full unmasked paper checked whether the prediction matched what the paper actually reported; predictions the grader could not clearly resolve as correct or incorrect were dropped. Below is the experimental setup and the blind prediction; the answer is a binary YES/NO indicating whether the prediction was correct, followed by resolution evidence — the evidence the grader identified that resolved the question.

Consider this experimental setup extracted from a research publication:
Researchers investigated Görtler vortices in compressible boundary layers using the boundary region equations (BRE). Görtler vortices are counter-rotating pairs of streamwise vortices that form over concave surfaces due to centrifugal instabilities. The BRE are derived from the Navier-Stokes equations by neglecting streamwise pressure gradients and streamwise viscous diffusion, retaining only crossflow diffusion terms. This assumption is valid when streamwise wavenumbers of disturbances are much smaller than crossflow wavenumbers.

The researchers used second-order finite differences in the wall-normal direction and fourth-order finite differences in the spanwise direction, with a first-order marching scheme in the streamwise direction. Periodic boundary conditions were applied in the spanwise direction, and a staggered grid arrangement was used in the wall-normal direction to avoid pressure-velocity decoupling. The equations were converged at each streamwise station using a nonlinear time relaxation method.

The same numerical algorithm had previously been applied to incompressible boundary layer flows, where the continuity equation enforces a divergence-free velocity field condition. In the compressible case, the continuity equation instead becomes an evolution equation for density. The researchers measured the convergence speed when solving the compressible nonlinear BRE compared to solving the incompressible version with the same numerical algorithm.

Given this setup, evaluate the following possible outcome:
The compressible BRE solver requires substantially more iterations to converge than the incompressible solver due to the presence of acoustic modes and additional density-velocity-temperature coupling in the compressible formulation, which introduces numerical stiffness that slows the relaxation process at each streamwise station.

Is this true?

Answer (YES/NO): NO